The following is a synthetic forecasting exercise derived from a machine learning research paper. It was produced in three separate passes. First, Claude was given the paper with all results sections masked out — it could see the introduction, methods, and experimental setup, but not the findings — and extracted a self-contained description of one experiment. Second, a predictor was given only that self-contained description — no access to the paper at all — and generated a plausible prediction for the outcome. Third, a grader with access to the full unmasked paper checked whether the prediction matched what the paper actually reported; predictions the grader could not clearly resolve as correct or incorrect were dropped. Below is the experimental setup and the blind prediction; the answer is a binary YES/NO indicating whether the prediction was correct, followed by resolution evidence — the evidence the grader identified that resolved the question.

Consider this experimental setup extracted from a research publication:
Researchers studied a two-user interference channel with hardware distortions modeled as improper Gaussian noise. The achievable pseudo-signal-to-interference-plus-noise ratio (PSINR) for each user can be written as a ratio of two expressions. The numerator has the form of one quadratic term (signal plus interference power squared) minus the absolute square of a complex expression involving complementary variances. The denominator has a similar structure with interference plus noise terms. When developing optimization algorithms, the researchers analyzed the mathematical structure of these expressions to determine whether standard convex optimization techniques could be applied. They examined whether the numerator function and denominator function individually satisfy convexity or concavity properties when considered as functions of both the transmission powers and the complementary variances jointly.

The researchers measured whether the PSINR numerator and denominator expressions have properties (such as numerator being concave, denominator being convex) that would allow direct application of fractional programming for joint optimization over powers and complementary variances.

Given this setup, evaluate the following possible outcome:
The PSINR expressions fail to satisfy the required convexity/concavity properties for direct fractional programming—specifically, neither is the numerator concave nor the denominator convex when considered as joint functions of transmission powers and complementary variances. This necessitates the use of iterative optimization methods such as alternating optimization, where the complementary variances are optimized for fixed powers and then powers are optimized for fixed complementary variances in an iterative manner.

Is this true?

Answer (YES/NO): NO